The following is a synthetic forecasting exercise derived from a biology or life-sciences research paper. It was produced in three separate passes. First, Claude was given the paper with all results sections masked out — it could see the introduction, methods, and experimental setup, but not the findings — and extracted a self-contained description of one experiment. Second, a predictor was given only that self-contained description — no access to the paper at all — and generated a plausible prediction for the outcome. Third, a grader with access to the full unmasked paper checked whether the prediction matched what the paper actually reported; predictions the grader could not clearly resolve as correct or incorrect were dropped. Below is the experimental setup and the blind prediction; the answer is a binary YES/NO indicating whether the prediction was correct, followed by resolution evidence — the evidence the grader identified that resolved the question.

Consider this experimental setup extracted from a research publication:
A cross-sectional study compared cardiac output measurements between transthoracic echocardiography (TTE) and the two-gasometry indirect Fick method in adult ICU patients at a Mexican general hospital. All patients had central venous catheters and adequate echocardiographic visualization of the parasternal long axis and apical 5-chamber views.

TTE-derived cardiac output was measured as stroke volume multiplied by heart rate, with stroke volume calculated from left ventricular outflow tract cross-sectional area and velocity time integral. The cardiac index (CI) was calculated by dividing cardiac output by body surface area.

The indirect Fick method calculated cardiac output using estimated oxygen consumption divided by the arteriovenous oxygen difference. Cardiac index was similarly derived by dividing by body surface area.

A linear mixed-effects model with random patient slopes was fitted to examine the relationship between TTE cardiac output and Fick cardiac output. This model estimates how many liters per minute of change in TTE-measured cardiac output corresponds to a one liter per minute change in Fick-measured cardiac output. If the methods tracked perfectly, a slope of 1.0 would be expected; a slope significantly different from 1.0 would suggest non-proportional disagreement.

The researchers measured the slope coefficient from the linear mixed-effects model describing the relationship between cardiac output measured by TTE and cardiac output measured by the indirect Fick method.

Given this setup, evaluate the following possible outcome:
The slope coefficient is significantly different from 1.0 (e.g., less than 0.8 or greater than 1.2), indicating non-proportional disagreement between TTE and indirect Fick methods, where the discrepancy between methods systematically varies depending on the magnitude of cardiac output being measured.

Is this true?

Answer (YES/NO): YES